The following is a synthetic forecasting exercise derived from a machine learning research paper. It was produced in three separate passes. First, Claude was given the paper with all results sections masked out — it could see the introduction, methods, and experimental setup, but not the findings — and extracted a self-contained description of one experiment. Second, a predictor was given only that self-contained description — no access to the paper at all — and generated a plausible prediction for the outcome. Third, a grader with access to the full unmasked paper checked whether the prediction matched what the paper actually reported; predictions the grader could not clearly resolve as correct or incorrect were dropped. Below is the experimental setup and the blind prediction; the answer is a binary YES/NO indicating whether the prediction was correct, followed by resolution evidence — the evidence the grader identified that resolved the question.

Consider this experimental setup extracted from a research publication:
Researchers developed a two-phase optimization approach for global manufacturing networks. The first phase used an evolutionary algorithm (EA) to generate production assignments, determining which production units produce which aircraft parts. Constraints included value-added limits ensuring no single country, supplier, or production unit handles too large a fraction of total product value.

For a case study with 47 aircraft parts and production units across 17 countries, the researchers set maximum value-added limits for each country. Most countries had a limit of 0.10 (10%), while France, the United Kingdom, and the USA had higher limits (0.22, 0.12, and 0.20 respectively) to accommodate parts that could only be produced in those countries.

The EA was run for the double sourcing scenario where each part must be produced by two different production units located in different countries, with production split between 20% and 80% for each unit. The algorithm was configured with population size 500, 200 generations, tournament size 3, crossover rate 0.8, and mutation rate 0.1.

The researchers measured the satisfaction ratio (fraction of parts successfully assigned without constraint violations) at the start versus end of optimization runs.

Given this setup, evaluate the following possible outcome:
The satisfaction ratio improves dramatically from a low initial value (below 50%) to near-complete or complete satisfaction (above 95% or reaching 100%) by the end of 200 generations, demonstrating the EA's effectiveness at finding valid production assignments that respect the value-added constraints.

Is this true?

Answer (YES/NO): NO